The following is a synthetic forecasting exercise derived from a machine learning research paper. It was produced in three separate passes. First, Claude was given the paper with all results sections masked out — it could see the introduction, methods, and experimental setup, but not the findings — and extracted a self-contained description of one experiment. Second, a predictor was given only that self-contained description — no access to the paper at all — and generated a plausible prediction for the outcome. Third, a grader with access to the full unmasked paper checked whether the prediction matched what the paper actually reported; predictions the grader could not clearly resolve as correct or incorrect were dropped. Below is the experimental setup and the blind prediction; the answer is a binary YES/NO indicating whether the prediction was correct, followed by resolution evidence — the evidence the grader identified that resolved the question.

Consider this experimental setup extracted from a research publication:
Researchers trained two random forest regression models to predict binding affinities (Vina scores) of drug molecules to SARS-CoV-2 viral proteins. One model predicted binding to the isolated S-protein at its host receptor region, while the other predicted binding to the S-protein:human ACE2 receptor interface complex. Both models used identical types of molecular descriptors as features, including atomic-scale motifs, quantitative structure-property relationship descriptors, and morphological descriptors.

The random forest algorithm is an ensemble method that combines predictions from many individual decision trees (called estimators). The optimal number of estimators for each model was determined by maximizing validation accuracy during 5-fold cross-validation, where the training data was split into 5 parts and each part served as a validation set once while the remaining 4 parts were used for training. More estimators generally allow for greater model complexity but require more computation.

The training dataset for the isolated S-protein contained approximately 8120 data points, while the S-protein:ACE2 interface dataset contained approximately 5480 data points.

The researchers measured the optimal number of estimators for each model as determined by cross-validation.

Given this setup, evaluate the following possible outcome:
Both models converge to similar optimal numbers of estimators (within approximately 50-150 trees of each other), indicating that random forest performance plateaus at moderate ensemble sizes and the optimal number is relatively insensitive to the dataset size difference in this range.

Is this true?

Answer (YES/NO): NO